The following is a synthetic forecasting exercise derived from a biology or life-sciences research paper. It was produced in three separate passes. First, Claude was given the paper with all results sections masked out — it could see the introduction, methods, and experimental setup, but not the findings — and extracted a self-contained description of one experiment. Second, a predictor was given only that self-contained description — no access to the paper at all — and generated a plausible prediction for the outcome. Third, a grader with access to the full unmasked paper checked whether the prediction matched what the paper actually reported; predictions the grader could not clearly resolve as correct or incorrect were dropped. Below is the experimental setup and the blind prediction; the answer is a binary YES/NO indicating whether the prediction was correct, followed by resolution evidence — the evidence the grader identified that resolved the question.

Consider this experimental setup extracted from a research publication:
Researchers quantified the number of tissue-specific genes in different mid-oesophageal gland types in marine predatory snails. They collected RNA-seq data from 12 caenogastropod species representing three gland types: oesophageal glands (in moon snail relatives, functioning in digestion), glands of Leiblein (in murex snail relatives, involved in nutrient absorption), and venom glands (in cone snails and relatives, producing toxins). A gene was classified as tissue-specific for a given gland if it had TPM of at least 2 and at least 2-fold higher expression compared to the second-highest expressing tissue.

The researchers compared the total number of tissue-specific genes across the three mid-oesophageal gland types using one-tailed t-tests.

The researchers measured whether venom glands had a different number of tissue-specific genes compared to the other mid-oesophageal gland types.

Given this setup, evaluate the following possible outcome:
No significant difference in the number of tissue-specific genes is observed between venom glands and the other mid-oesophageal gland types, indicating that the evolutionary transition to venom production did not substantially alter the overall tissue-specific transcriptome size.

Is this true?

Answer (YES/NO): NO